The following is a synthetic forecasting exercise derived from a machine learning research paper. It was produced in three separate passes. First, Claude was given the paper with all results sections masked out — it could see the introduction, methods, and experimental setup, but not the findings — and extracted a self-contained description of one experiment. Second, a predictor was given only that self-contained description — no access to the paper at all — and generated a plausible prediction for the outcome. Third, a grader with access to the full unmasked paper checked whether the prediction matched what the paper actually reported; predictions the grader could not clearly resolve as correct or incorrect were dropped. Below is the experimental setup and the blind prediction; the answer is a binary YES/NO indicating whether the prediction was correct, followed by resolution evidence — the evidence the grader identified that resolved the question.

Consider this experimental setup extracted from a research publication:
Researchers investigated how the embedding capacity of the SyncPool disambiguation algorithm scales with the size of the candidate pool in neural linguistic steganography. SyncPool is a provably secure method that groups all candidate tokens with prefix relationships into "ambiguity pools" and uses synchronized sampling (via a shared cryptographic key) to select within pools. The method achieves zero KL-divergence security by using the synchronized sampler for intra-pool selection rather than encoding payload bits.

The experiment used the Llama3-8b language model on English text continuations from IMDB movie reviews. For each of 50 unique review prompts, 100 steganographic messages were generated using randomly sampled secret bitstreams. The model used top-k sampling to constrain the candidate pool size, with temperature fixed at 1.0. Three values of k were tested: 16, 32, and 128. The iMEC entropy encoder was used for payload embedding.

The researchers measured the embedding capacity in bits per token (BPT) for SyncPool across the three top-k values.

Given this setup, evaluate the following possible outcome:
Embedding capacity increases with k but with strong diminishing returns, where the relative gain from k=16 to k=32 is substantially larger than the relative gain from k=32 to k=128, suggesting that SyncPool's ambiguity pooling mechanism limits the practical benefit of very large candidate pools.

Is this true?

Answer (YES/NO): NO